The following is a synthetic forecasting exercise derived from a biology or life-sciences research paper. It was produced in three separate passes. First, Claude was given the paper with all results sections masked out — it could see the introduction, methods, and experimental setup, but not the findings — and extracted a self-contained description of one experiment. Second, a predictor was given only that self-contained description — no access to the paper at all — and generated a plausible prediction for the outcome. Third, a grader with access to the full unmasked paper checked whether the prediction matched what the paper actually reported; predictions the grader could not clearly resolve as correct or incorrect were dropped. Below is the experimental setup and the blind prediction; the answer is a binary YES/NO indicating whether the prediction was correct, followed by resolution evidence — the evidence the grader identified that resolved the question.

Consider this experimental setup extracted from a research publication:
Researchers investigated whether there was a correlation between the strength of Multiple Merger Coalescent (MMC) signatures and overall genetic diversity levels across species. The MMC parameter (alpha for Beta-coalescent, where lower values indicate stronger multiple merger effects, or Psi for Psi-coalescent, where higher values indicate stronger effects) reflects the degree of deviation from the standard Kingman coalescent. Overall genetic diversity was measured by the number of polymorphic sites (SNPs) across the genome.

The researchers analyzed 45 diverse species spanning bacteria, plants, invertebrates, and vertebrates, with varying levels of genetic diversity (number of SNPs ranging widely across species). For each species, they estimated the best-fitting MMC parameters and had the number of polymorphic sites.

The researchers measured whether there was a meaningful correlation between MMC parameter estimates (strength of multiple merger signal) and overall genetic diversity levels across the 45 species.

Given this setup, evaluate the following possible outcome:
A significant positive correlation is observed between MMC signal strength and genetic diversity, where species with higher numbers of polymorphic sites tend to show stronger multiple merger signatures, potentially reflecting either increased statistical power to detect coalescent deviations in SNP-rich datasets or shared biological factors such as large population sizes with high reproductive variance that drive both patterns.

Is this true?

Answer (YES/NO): NO